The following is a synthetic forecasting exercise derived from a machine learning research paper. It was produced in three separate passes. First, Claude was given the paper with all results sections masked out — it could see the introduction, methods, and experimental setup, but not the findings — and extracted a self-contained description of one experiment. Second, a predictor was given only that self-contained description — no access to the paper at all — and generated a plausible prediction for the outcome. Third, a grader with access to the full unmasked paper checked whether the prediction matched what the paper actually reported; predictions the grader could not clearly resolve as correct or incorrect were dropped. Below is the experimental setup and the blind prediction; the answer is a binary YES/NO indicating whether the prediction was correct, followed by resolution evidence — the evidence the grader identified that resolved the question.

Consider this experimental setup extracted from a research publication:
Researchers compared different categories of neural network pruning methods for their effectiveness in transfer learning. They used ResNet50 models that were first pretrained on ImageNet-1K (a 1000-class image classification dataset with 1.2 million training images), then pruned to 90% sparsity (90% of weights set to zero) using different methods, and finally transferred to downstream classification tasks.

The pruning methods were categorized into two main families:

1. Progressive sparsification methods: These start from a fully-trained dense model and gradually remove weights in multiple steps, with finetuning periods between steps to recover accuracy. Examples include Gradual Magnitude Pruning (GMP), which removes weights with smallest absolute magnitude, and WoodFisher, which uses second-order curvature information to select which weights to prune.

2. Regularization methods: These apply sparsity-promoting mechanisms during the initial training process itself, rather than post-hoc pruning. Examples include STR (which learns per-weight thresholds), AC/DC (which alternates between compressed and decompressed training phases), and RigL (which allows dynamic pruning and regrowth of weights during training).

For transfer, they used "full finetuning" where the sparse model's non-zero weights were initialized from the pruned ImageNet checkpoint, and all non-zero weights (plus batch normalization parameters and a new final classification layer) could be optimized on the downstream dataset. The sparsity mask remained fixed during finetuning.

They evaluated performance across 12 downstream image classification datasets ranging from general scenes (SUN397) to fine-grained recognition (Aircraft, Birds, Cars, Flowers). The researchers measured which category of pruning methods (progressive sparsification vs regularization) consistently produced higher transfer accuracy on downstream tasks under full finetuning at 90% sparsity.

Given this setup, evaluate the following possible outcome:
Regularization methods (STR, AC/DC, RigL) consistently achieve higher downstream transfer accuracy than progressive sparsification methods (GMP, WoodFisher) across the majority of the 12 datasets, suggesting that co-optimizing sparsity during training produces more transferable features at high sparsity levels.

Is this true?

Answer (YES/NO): NO